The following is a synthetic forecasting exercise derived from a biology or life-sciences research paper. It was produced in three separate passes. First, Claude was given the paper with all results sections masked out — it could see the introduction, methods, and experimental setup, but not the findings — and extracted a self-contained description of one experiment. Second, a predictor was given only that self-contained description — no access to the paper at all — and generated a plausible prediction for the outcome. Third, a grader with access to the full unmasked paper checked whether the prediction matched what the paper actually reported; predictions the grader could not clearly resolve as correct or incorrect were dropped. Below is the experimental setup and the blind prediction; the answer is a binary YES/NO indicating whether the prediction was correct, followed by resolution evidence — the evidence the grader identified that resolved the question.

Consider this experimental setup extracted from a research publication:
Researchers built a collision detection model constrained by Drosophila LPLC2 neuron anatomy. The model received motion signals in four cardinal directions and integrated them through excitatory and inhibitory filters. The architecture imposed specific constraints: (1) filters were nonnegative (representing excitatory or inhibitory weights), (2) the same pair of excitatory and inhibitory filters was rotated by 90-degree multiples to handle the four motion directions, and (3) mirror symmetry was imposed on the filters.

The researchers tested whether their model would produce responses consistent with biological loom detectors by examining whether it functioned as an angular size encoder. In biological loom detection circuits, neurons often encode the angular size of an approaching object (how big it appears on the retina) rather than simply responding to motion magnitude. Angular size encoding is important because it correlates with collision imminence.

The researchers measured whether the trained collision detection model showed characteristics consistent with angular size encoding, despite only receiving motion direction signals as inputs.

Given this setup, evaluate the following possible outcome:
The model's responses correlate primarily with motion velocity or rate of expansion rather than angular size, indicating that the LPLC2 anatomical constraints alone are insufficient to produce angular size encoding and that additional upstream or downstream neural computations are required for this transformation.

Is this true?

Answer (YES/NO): NO